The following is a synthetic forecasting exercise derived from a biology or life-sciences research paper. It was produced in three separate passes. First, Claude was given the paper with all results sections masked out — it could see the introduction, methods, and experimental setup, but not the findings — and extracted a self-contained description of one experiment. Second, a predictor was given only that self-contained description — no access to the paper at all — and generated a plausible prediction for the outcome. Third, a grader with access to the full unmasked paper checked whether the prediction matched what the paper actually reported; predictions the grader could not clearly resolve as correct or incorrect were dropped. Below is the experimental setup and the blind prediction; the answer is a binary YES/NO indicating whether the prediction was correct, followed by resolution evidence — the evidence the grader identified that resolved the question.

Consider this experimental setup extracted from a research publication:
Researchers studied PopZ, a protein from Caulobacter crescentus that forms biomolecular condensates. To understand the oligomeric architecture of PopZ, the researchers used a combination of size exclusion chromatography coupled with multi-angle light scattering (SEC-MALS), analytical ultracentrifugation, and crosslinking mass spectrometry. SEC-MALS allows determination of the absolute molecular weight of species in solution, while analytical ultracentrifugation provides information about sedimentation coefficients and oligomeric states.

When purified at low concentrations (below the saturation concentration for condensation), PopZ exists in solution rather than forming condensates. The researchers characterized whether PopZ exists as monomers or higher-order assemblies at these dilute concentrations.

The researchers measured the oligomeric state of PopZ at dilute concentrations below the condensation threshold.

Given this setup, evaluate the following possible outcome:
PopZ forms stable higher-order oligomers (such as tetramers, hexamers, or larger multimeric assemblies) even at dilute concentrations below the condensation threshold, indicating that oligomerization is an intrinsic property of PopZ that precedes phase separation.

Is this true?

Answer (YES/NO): YES